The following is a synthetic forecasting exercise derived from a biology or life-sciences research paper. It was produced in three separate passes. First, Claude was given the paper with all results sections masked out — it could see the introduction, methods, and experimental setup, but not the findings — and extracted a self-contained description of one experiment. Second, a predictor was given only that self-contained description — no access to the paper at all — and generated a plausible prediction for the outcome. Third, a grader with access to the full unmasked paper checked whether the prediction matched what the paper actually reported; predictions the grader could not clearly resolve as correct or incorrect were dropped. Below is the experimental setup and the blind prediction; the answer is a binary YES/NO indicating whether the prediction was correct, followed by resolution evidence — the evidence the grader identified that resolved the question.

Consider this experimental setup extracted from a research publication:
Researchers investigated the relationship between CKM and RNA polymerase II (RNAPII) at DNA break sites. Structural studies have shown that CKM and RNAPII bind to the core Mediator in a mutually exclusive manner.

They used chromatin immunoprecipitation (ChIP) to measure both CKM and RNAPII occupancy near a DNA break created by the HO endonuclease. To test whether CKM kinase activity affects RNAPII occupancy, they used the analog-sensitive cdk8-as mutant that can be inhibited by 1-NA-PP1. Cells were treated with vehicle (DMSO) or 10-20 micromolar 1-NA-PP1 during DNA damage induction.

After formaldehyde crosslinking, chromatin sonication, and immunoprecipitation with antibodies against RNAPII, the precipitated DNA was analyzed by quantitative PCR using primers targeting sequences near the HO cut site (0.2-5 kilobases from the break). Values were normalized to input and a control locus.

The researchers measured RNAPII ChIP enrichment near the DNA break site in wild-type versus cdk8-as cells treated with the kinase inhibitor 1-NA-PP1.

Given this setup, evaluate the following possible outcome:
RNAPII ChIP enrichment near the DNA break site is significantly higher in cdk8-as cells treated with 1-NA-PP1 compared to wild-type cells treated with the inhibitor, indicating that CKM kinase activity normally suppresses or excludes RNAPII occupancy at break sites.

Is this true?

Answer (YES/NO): YES